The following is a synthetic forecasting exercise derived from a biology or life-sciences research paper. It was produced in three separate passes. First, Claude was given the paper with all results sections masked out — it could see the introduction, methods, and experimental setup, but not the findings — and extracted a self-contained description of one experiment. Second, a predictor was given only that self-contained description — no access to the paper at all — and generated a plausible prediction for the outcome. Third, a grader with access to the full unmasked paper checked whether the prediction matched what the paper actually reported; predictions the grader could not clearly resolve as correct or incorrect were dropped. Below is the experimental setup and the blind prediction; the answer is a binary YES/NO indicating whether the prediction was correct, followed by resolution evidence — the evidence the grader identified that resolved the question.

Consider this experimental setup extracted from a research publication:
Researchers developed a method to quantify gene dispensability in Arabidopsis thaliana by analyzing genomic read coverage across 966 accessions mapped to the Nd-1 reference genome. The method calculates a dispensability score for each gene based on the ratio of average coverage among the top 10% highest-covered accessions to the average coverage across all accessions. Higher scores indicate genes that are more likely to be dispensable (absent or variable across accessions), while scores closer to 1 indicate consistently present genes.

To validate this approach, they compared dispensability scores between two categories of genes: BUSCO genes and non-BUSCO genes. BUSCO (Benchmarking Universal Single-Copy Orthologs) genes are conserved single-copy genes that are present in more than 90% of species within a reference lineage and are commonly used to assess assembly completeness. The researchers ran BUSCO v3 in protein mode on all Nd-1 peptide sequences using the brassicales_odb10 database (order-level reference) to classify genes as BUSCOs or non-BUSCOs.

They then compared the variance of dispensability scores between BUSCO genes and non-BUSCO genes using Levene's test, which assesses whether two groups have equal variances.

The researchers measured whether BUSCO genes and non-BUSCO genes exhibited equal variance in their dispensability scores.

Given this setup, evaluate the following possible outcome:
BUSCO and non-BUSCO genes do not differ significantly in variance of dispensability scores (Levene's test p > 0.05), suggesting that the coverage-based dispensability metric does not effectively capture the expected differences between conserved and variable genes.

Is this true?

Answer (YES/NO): NO